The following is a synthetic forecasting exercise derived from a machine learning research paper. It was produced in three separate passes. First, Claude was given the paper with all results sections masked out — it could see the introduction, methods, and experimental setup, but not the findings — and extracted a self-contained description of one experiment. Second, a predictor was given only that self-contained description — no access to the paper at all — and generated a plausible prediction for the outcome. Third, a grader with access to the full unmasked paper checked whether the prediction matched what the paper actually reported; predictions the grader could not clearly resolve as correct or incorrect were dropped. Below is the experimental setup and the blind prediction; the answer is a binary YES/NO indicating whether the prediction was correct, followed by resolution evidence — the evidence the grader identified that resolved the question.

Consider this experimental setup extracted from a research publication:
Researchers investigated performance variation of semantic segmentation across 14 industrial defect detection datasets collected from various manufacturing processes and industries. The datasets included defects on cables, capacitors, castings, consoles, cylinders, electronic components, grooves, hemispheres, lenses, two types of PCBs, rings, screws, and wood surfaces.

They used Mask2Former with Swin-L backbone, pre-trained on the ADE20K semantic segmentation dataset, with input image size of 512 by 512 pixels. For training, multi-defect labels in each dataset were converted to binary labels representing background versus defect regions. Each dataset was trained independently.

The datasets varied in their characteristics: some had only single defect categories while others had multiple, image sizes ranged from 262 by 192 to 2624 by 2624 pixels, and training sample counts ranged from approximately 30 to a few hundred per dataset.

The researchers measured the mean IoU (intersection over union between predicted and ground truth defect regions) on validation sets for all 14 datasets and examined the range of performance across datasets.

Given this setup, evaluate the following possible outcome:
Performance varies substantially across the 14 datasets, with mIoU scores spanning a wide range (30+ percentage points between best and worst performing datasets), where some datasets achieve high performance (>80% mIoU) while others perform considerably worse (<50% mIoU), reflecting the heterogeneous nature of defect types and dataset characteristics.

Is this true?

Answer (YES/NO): YES